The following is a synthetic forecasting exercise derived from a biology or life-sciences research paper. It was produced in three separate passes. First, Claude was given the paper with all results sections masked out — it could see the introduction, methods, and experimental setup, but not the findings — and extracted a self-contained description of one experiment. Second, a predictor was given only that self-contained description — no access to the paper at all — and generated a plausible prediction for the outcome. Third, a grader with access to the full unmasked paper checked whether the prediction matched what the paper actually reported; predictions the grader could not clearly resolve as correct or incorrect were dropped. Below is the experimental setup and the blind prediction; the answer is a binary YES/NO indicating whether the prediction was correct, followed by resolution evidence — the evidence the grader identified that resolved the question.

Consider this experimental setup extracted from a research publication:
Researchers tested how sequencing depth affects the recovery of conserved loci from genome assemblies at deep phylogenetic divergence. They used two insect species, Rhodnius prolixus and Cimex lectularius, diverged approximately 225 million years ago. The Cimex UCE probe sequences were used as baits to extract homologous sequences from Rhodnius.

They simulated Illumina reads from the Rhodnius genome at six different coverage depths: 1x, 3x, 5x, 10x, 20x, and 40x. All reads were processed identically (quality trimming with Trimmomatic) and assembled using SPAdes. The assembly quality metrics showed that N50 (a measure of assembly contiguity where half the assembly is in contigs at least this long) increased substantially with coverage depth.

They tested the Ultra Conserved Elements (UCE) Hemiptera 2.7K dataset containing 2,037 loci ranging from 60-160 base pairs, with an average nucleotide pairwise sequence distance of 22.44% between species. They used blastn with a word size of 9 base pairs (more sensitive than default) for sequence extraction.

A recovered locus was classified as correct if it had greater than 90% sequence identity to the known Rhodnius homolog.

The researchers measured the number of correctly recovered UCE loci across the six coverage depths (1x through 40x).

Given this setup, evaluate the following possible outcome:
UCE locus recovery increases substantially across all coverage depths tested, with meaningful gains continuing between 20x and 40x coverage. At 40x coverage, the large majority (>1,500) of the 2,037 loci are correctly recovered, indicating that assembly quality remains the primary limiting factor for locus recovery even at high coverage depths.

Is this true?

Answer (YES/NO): NO